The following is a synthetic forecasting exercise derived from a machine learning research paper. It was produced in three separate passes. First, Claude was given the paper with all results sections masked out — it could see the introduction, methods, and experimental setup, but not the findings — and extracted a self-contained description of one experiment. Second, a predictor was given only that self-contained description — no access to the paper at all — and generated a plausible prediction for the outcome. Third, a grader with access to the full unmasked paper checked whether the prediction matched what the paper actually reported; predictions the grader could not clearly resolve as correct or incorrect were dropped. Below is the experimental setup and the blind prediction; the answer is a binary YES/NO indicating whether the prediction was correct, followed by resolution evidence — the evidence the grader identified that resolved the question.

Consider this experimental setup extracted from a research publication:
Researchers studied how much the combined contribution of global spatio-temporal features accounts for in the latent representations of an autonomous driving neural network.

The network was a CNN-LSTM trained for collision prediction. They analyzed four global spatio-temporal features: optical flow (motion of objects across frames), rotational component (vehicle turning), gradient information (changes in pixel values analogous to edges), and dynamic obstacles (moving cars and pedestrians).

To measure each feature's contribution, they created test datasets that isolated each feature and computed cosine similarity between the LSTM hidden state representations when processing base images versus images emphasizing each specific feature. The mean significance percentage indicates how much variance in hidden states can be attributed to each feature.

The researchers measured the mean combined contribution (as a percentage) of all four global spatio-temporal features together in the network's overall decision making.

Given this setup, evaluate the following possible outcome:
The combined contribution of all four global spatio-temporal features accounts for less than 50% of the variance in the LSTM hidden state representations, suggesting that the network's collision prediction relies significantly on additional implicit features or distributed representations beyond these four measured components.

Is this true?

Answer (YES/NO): NO